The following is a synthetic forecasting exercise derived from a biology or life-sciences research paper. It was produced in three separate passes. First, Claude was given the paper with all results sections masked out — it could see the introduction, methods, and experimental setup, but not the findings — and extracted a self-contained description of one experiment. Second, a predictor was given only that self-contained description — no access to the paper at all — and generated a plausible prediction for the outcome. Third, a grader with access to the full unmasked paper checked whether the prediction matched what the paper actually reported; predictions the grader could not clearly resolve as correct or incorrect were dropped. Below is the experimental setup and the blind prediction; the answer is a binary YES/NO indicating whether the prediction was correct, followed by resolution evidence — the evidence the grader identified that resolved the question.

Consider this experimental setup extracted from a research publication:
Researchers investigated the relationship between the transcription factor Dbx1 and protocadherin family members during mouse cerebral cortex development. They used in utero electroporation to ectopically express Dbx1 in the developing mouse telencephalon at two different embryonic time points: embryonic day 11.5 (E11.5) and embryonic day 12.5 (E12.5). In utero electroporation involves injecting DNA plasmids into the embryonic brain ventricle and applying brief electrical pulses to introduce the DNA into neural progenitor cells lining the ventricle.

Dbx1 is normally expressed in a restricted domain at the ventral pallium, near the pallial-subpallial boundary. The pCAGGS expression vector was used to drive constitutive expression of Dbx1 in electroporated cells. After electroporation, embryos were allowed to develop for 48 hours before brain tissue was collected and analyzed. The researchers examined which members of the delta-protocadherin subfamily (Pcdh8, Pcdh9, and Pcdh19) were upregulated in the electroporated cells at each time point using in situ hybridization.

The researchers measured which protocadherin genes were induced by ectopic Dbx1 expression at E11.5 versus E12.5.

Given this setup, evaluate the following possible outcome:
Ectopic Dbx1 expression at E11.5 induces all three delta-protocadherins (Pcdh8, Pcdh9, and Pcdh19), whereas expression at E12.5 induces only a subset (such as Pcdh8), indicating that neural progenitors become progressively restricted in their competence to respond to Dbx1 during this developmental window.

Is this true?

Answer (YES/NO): NO